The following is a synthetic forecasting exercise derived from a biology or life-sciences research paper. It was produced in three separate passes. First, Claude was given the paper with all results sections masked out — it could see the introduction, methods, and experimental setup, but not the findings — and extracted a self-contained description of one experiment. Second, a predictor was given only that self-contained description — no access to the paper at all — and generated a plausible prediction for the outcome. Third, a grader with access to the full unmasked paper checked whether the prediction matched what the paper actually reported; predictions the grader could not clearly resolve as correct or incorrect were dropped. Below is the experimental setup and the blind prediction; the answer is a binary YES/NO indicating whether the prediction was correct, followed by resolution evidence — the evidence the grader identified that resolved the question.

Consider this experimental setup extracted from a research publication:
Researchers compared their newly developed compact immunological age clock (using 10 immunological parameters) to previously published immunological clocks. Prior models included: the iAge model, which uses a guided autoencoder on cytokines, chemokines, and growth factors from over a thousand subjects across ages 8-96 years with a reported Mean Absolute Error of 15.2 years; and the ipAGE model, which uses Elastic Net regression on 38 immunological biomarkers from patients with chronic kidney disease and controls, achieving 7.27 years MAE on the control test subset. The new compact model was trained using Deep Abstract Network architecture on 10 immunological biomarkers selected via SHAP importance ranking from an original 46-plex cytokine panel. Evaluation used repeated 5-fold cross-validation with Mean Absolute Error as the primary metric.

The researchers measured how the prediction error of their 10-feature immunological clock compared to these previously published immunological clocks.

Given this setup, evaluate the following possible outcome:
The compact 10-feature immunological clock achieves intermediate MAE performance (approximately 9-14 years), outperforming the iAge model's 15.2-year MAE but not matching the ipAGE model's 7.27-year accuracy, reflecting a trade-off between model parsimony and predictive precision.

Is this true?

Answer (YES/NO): NO